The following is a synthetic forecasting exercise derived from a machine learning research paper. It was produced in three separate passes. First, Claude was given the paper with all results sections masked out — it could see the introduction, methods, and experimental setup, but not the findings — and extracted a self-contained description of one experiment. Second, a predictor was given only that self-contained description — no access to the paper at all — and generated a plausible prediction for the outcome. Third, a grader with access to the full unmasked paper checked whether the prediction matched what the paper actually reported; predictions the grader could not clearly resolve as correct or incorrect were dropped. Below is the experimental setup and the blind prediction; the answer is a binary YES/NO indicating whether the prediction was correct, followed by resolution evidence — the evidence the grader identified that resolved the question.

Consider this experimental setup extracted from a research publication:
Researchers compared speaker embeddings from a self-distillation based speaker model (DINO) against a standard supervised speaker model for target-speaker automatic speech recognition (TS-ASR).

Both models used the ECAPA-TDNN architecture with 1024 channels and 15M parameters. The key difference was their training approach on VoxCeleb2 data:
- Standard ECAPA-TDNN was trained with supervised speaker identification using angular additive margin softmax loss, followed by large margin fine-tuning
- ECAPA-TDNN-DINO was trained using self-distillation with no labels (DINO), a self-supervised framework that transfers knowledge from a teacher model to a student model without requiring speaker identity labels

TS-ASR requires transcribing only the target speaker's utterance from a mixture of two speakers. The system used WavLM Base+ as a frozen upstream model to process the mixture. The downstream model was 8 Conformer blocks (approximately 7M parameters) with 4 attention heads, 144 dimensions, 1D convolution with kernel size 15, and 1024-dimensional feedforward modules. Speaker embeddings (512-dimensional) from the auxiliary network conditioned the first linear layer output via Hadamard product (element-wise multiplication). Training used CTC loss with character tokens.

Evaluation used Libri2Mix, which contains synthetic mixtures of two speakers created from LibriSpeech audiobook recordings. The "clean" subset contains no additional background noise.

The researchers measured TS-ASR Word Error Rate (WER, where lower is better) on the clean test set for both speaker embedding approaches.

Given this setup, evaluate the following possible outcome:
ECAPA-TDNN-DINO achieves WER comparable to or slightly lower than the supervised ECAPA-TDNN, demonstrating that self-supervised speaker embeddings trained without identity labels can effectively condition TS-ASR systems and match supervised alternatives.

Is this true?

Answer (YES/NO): YES